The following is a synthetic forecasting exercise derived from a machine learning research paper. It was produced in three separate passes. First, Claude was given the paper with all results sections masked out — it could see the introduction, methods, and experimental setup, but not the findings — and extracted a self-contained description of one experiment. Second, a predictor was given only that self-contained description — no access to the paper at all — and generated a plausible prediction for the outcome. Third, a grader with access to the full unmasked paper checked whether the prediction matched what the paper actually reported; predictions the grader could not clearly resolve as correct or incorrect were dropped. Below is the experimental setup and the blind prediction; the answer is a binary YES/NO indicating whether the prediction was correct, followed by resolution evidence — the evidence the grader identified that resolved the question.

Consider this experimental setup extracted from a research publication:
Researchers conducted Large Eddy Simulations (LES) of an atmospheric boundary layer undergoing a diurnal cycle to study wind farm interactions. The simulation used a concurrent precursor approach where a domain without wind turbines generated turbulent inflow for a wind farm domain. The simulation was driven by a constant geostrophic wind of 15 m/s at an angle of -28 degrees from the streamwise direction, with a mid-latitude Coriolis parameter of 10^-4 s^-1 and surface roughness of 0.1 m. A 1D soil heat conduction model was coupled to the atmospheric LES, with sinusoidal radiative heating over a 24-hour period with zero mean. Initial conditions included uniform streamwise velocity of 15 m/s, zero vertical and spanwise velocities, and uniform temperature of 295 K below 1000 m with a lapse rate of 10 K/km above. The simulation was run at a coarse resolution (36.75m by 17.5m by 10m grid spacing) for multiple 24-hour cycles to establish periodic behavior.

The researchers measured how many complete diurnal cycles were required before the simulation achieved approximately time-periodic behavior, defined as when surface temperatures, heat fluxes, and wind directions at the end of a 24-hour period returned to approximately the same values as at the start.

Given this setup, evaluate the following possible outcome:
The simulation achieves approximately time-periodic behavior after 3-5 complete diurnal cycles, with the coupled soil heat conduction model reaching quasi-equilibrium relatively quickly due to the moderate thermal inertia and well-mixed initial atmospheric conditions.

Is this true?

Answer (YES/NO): YES